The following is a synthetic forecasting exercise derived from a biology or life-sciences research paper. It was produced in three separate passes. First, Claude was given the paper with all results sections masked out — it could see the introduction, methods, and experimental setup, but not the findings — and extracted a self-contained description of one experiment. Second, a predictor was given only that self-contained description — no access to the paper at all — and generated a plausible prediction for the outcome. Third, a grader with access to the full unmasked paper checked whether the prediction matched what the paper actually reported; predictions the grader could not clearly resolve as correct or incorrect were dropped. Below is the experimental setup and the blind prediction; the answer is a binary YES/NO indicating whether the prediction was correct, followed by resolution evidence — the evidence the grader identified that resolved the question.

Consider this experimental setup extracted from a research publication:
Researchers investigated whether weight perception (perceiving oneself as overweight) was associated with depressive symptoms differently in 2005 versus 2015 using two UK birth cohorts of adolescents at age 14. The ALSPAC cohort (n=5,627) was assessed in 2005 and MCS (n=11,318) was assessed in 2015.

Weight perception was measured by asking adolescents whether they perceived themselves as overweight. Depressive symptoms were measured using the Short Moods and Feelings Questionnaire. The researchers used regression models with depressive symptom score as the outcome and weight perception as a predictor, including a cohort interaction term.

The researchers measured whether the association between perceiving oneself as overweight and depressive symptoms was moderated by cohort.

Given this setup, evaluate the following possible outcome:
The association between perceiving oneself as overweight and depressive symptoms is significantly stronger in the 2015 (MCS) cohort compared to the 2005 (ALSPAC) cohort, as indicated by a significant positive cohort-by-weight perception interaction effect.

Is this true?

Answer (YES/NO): YES